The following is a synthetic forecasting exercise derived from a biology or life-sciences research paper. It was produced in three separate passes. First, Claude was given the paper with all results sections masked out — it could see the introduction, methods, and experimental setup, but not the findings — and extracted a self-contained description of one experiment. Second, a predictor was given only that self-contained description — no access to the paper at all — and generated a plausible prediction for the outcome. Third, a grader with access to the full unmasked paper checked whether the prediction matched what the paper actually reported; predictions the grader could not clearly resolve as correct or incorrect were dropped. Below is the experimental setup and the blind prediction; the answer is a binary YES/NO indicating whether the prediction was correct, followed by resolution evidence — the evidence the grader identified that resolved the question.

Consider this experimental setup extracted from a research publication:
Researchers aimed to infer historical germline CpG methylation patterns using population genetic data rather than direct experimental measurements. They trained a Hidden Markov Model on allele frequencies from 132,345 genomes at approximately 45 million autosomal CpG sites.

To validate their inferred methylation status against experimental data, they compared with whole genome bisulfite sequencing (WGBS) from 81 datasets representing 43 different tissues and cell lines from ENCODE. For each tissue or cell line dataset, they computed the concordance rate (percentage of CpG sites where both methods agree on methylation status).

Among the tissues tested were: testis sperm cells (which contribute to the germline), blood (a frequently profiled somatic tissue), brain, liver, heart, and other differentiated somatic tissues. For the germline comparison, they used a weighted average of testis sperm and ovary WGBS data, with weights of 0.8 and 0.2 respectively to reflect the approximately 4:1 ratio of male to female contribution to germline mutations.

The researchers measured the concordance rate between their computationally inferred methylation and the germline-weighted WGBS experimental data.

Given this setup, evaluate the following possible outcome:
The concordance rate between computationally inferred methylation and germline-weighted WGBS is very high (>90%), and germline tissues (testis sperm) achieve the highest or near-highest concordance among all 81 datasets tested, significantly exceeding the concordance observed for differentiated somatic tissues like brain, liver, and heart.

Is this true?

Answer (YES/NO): NO